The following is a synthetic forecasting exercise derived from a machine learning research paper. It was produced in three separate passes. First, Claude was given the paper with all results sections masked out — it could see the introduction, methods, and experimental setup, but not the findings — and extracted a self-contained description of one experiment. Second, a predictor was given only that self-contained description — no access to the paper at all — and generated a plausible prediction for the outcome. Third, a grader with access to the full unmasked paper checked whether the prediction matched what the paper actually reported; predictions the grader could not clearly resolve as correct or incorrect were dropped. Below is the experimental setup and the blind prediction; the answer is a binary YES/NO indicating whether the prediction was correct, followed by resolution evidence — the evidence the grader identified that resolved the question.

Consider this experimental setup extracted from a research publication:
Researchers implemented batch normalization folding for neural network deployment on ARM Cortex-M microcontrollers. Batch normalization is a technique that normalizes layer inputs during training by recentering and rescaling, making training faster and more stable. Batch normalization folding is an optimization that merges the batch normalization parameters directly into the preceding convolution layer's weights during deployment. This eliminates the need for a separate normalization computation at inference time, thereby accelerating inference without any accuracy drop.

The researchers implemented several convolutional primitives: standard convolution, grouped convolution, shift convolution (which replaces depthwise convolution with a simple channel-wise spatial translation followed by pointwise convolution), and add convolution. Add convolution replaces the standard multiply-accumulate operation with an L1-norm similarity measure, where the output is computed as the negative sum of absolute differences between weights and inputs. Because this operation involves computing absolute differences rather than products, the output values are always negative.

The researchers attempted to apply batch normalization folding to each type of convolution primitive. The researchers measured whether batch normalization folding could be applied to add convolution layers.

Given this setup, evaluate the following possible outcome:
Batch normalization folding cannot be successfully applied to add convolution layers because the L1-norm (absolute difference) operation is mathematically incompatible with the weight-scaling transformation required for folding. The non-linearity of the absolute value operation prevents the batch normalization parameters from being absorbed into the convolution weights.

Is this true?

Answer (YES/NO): YES